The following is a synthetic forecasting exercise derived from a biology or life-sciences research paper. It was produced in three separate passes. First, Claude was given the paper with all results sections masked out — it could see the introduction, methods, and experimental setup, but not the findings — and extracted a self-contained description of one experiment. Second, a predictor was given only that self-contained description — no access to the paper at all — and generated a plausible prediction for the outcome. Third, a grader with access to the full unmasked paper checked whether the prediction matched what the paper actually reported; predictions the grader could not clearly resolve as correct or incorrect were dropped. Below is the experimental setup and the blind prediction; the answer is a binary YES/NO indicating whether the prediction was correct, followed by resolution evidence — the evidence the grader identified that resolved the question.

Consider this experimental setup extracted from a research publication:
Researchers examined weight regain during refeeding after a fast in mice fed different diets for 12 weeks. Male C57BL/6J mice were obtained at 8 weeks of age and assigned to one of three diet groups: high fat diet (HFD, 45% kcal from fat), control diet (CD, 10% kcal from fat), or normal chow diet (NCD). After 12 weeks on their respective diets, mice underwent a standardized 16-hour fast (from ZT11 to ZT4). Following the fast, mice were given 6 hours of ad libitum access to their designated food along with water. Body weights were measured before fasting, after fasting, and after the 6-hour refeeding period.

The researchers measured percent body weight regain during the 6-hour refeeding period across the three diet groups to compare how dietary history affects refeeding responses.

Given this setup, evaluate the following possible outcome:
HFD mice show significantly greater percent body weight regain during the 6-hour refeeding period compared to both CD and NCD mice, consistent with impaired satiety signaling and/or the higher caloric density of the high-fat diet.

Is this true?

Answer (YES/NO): NO